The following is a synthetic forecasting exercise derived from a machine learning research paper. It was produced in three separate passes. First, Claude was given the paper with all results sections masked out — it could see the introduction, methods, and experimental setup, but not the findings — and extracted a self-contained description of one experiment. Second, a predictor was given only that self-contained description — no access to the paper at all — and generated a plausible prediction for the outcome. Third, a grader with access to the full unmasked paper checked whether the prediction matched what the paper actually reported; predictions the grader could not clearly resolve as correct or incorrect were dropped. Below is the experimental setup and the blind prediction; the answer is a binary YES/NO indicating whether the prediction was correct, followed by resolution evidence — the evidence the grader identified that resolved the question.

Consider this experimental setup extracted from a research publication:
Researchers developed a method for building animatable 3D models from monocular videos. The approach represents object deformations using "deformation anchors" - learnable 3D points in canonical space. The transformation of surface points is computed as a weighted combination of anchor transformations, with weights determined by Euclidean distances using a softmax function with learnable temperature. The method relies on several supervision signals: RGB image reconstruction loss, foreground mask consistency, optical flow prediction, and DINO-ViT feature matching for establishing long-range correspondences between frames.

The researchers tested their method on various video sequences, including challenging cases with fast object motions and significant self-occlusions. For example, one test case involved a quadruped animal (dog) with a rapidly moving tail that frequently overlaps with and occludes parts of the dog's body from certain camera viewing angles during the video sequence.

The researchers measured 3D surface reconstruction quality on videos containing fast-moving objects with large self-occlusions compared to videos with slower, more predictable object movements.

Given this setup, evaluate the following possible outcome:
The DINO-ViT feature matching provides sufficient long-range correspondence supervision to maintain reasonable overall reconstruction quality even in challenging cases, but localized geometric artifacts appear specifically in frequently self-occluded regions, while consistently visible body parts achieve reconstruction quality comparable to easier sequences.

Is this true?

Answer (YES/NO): NO